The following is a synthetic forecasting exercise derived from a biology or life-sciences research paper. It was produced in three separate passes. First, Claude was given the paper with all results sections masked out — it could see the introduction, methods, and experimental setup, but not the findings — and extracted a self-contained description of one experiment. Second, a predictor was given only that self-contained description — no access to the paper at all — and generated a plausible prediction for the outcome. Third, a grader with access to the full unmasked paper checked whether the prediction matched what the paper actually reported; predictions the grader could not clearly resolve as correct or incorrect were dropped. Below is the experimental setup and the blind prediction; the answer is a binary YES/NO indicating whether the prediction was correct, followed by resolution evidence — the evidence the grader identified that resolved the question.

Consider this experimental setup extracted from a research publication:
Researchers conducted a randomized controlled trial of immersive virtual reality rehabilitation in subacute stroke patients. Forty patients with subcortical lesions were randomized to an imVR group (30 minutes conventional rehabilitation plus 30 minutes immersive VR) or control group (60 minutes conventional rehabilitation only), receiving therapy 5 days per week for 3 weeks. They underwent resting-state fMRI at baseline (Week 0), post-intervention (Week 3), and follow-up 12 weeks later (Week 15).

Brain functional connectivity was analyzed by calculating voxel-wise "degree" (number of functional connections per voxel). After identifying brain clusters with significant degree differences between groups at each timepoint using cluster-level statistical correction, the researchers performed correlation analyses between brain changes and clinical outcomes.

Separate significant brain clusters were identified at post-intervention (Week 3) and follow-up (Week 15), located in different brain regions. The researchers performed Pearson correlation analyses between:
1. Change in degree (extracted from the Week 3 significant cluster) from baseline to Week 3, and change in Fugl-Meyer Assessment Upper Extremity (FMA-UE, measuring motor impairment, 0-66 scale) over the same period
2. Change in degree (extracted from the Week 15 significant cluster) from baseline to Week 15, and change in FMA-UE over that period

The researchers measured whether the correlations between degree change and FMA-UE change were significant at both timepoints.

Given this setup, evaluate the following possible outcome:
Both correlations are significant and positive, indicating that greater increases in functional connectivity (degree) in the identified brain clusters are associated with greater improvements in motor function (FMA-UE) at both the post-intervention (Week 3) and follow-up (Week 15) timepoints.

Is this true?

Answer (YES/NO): NO